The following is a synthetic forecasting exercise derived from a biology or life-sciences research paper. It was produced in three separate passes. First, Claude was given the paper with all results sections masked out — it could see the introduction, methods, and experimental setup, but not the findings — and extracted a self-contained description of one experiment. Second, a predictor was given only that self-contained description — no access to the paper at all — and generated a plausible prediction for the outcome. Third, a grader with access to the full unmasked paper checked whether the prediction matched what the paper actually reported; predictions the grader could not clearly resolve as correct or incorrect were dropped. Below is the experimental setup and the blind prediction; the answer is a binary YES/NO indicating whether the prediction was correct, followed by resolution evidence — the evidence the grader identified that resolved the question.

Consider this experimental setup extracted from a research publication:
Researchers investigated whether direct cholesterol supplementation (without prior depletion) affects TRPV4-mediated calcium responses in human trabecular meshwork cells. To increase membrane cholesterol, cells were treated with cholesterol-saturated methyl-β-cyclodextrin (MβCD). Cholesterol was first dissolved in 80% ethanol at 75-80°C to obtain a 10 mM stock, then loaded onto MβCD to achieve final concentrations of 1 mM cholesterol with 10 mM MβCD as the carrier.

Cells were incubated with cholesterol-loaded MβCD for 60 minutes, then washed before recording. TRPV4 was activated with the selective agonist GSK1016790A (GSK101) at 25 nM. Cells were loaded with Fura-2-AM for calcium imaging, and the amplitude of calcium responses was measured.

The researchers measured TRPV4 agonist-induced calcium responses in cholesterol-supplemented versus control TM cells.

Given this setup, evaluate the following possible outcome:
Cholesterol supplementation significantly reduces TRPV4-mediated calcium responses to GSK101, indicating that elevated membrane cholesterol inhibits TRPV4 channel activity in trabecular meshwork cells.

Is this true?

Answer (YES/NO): NO